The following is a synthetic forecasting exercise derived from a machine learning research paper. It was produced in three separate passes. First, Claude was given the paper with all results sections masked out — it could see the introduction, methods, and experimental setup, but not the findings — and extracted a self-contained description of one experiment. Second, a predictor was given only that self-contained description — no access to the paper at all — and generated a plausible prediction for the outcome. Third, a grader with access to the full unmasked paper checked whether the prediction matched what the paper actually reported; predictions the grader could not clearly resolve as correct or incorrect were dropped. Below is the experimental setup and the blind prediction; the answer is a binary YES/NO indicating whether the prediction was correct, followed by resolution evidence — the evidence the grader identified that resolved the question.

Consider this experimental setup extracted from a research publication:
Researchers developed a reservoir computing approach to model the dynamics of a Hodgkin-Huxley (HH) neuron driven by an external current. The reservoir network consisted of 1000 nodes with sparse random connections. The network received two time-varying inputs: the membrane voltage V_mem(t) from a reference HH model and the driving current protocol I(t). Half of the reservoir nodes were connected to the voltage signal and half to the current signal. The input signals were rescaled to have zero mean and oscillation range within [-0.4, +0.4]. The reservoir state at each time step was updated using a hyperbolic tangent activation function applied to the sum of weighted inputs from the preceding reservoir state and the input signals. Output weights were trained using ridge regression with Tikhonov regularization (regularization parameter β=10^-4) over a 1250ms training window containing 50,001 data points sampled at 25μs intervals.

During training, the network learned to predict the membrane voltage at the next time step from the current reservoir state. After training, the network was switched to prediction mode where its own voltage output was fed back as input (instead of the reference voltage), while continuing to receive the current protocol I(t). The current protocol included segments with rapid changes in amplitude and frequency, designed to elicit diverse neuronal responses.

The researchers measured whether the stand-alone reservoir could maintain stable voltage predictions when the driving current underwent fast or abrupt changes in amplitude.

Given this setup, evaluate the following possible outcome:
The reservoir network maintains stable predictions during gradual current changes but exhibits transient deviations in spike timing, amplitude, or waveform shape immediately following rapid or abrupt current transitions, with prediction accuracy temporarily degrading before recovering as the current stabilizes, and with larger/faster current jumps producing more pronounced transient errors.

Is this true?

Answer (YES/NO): NO